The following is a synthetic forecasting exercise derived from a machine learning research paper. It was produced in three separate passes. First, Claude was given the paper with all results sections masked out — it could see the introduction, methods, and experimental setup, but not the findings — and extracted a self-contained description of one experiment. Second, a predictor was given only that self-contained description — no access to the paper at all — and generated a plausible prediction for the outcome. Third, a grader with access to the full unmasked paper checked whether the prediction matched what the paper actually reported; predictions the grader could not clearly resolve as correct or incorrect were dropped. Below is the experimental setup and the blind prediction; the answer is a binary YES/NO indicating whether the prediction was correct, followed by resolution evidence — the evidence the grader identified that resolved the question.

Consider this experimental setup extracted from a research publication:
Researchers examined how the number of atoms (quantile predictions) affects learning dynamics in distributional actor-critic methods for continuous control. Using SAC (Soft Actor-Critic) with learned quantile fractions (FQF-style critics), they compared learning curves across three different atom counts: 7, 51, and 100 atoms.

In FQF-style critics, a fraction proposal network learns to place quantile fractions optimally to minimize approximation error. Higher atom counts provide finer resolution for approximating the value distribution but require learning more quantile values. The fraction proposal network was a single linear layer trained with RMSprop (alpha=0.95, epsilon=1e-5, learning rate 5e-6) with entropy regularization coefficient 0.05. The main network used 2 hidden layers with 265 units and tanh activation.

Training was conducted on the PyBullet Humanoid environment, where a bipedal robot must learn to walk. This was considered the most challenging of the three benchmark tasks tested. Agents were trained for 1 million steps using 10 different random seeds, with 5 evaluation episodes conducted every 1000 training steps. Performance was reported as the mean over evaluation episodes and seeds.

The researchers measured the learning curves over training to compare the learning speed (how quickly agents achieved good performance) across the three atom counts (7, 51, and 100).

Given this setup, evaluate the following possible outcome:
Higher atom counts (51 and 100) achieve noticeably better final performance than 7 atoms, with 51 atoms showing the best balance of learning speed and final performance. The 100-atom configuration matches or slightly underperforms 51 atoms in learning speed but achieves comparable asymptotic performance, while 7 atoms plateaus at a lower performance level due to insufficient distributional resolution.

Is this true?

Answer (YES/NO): NO